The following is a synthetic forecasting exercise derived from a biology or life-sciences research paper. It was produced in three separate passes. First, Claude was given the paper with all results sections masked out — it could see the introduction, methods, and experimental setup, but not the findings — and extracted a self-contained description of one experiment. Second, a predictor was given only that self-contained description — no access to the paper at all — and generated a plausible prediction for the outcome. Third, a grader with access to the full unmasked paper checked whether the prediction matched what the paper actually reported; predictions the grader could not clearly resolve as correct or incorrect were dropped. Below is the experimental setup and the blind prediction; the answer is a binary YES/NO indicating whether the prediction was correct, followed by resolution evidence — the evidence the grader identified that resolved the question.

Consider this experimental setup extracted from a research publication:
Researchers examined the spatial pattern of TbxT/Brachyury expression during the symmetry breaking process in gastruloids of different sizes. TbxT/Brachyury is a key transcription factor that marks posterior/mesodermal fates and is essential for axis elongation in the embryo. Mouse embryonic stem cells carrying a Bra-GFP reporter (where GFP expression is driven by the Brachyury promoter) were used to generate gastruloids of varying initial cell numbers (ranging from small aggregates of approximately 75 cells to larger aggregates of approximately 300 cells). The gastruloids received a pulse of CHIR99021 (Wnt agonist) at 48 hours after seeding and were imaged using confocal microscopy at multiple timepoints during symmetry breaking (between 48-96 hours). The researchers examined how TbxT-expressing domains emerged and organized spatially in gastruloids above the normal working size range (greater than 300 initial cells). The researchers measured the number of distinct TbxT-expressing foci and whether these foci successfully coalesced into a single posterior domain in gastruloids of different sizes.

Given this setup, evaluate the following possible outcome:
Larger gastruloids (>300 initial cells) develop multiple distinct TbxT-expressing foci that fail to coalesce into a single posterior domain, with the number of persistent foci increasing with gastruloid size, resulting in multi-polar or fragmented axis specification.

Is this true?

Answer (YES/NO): YES